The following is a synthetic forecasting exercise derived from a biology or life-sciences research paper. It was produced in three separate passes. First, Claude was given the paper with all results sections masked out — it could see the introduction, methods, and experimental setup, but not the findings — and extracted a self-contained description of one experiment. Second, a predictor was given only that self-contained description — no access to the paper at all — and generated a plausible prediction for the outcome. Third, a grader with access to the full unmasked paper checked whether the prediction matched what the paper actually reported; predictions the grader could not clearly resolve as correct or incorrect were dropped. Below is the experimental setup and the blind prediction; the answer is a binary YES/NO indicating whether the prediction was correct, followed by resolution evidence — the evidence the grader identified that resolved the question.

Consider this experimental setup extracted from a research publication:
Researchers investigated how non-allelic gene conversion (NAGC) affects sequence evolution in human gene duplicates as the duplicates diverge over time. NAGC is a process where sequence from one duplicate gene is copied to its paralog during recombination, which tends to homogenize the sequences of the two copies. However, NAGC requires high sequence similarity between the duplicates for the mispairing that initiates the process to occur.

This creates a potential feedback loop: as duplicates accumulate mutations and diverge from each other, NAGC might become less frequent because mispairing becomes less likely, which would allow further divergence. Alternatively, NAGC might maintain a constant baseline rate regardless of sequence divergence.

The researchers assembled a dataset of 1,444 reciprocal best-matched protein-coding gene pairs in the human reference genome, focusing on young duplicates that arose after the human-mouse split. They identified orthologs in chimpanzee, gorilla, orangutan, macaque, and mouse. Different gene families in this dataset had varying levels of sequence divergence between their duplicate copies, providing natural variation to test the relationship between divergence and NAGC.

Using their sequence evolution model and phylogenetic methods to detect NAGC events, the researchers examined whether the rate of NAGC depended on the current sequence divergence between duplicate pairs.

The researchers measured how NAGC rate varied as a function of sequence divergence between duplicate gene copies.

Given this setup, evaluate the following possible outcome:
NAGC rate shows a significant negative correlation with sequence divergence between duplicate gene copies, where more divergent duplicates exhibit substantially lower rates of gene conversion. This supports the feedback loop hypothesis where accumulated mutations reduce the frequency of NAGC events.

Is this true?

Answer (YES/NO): YES